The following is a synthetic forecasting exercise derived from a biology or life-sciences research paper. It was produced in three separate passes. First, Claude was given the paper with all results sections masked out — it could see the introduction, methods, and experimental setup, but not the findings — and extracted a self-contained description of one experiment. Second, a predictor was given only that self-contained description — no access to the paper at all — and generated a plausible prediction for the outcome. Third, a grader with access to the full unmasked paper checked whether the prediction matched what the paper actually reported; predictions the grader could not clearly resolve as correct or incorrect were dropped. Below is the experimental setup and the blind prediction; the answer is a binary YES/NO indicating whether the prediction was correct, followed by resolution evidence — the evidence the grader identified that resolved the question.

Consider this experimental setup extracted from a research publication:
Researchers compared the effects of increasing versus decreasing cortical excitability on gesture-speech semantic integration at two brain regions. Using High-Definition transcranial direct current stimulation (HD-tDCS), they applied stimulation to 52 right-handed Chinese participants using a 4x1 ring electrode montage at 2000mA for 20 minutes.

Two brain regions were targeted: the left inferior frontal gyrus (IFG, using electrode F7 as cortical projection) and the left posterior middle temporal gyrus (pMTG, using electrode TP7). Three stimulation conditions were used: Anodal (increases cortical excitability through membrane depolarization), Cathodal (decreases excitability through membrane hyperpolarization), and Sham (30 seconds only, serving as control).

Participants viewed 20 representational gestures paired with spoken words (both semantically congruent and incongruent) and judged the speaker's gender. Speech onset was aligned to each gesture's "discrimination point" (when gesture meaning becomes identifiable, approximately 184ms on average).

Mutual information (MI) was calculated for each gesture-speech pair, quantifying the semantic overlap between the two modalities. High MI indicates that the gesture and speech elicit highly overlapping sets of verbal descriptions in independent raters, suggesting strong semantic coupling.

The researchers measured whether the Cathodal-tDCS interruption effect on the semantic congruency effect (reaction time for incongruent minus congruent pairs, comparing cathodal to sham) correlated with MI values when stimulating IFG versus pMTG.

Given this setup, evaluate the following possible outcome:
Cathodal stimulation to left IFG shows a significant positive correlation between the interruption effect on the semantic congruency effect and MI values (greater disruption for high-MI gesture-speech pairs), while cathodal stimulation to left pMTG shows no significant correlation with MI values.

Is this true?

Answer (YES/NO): NO